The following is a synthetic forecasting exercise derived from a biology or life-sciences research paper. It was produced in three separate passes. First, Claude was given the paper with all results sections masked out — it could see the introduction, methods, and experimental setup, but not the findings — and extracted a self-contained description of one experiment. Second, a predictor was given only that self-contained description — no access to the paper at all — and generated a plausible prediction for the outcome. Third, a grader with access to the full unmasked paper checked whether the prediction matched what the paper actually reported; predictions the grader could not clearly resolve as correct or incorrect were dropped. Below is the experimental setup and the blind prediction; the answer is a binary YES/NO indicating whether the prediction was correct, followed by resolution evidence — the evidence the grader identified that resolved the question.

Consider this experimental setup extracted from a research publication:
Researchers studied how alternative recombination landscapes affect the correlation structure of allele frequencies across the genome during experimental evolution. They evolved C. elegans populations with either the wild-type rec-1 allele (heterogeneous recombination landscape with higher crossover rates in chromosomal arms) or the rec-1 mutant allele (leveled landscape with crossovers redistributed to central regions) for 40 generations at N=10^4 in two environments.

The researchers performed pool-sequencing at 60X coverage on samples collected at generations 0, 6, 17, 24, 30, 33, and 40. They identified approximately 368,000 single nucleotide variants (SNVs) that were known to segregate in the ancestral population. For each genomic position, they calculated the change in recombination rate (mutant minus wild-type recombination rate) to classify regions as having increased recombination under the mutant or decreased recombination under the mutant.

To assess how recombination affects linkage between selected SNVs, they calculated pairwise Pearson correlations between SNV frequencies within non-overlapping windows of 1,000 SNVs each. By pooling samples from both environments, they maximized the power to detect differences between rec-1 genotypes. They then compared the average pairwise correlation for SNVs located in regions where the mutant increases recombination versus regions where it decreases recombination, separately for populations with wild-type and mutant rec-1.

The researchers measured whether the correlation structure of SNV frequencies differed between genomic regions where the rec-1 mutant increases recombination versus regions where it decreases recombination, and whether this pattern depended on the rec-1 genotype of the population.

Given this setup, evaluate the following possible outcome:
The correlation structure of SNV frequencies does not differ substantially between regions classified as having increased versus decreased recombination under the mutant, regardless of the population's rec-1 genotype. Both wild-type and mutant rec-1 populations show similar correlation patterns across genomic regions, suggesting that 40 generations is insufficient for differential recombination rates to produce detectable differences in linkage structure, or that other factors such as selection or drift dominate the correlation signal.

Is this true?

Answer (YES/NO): NO